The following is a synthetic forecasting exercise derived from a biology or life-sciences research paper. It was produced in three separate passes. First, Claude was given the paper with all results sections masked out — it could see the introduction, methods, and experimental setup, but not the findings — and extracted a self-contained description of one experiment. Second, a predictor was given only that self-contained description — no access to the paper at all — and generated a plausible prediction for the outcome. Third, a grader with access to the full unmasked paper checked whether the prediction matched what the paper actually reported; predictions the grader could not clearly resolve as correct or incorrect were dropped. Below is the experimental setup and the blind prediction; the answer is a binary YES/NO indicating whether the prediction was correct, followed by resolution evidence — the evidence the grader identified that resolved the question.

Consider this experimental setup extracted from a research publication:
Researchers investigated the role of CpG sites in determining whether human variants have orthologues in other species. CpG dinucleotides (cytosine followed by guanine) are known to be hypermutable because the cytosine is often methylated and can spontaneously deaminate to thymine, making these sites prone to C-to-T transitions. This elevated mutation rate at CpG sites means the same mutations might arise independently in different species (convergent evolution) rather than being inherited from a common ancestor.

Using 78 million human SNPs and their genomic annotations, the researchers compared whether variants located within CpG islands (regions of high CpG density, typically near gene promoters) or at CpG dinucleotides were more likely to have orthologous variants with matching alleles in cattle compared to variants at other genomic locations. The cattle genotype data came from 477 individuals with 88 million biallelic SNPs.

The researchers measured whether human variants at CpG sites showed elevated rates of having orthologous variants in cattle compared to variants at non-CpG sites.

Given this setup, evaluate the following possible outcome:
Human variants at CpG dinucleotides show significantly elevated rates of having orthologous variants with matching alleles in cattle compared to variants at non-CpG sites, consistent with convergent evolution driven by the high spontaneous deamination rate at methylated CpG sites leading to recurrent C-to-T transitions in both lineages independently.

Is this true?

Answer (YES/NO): YES